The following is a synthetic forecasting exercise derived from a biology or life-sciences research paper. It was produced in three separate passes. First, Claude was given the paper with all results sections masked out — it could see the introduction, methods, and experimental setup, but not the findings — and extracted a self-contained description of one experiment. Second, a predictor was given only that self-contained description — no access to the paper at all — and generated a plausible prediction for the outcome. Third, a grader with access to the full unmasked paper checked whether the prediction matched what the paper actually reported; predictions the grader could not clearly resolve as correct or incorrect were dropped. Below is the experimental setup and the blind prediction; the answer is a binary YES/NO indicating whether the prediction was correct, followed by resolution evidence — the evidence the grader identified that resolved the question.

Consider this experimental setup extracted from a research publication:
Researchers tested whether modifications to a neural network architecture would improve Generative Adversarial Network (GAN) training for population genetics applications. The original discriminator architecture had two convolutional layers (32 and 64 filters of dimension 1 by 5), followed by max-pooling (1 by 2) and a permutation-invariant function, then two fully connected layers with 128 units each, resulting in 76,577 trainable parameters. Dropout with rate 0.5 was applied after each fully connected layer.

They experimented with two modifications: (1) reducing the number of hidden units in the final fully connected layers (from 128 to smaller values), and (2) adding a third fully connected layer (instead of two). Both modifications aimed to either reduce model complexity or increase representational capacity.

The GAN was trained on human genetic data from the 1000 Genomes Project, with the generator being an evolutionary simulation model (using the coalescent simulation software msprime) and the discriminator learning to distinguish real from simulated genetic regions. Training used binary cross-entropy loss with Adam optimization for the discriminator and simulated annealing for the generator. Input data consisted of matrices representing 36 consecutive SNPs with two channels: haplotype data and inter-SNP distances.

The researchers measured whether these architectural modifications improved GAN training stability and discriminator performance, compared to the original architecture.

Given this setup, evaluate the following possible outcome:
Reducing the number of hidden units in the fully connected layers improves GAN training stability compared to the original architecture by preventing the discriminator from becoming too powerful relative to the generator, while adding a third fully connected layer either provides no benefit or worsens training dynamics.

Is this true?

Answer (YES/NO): NO